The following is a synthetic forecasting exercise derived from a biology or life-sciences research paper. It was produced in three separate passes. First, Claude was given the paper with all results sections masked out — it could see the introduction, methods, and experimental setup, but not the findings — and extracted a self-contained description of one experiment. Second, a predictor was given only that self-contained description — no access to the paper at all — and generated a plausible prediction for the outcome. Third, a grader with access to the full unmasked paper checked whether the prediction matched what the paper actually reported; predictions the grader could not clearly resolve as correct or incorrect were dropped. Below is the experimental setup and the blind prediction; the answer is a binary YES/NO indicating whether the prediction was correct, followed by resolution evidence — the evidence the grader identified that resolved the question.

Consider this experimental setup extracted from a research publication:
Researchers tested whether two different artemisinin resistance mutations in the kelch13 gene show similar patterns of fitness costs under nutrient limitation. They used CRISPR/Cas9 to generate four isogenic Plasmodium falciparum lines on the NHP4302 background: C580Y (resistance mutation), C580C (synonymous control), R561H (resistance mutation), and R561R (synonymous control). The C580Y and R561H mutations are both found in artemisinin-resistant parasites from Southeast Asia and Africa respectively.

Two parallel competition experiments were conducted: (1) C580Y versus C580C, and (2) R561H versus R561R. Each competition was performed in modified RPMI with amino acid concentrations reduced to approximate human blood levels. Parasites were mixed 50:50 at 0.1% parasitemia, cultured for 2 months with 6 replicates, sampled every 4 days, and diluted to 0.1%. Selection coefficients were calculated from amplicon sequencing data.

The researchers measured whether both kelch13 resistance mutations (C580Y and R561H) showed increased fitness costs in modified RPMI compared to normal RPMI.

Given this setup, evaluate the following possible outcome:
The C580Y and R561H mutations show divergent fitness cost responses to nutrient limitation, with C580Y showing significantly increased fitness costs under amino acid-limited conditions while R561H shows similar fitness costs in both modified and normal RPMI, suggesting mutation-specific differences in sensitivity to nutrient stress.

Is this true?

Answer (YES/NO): NO